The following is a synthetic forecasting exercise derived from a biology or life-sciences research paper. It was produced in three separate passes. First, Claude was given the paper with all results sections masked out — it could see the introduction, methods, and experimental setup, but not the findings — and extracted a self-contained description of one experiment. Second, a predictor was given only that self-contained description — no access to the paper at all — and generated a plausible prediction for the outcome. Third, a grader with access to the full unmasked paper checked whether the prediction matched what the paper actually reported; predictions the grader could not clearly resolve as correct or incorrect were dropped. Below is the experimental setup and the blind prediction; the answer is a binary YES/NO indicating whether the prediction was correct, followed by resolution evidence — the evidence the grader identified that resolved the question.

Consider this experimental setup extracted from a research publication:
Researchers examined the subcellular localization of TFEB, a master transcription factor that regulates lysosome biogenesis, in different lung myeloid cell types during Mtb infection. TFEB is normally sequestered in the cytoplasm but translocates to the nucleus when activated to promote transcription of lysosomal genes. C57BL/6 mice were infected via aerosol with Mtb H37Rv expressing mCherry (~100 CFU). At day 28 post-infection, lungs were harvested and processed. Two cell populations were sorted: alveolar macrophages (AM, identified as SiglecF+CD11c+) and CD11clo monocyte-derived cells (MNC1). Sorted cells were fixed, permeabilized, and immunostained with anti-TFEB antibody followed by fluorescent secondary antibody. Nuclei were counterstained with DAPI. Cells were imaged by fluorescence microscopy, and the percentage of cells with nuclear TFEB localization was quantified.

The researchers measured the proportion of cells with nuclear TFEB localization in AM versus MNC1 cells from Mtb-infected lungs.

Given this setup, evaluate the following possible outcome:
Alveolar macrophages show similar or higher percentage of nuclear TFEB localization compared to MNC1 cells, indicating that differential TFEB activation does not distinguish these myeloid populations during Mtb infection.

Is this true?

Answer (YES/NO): NO